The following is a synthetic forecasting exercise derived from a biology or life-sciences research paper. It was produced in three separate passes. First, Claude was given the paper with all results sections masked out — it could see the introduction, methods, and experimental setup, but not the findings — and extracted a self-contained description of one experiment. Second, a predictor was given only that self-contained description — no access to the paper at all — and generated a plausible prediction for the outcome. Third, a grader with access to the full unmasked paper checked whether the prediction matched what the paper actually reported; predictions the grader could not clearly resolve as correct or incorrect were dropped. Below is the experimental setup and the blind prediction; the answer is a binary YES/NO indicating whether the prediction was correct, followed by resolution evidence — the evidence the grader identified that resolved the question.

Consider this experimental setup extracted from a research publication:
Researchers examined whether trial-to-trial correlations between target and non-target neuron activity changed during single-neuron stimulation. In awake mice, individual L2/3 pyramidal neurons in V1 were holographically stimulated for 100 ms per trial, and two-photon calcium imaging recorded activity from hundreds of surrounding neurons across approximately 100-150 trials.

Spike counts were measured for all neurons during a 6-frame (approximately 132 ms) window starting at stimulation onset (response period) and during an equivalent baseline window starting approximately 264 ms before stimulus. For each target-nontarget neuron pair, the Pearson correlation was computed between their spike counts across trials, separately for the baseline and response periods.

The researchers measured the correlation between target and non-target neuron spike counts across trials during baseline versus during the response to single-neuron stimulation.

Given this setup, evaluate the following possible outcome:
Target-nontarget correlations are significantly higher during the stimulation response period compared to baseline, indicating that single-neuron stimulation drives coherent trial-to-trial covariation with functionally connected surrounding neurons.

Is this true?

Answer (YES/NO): NO